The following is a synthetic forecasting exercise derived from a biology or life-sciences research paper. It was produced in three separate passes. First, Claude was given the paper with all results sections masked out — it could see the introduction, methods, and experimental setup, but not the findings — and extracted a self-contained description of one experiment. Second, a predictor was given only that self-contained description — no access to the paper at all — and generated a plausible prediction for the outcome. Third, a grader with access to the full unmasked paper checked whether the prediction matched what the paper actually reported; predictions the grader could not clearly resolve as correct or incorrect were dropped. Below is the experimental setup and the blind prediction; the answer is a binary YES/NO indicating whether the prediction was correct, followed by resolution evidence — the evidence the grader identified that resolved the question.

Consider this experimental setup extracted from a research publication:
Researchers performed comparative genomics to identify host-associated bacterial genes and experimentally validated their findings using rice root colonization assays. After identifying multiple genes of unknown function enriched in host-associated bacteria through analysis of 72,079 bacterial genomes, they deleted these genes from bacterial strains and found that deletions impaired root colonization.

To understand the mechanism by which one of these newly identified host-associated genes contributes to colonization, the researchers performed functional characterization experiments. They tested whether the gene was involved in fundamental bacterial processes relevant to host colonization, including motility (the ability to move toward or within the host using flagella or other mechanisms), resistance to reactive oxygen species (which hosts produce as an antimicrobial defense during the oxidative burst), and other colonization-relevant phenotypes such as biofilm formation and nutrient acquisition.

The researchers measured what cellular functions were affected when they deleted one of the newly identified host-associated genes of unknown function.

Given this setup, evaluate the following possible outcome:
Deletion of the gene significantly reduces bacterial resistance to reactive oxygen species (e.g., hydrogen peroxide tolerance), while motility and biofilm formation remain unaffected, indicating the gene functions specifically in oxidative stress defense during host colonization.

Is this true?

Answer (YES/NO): NO